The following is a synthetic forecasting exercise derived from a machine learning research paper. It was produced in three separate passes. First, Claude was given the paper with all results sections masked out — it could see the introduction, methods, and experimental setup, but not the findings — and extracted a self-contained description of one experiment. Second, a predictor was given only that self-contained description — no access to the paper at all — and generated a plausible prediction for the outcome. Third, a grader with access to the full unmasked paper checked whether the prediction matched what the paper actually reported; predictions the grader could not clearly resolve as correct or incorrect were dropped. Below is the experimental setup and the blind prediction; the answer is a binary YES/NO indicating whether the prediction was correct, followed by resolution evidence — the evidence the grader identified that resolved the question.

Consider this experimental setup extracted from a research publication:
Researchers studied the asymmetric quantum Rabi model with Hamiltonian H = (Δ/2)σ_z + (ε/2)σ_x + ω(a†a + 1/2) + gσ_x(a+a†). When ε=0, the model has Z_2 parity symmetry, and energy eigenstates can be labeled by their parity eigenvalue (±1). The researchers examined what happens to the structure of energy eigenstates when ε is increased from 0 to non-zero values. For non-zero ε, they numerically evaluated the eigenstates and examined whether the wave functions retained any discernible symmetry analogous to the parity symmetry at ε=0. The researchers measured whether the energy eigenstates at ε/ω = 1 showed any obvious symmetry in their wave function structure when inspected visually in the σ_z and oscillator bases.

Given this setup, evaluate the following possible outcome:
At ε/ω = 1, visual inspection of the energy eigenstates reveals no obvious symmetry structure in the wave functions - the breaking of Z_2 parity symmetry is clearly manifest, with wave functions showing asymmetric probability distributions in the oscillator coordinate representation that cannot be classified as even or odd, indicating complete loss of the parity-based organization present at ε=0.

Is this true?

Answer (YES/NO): YES